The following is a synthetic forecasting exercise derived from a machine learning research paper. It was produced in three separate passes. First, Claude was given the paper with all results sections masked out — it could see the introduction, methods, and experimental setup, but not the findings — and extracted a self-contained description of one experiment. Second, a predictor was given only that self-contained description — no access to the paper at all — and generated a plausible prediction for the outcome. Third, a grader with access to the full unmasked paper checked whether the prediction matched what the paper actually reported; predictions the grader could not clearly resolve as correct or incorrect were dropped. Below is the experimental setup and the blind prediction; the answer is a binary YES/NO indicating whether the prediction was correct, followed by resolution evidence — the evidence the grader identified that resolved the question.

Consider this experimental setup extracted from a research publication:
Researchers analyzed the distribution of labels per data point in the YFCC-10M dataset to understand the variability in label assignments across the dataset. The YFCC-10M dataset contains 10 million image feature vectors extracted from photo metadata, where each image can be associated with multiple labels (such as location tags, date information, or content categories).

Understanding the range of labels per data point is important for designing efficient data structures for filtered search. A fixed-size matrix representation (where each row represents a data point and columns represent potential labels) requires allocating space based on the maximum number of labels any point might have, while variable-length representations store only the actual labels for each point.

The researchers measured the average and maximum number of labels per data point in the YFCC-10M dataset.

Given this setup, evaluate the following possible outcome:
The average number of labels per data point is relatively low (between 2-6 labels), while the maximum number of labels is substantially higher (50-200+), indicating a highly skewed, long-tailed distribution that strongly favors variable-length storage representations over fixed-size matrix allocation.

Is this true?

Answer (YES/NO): NO